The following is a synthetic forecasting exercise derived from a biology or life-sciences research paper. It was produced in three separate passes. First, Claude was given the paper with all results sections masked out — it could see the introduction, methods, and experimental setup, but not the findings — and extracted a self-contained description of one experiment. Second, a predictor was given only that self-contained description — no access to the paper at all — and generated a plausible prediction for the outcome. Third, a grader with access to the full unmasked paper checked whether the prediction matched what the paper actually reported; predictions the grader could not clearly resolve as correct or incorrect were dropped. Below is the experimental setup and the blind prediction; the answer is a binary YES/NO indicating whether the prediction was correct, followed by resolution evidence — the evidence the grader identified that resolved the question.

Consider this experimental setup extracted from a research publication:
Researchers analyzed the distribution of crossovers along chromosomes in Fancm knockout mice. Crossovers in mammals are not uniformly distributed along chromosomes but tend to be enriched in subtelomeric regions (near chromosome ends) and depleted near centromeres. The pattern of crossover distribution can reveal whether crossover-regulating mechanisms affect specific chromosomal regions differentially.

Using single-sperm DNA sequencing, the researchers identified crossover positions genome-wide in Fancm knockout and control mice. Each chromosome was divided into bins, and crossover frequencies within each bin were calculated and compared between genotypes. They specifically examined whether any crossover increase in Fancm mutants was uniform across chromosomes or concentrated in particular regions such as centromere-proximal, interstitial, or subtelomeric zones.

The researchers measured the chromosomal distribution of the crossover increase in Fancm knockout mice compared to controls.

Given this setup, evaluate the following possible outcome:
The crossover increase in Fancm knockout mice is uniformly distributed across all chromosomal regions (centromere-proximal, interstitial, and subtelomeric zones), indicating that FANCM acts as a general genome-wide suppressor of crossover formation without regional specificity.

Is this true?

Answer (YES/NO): YES